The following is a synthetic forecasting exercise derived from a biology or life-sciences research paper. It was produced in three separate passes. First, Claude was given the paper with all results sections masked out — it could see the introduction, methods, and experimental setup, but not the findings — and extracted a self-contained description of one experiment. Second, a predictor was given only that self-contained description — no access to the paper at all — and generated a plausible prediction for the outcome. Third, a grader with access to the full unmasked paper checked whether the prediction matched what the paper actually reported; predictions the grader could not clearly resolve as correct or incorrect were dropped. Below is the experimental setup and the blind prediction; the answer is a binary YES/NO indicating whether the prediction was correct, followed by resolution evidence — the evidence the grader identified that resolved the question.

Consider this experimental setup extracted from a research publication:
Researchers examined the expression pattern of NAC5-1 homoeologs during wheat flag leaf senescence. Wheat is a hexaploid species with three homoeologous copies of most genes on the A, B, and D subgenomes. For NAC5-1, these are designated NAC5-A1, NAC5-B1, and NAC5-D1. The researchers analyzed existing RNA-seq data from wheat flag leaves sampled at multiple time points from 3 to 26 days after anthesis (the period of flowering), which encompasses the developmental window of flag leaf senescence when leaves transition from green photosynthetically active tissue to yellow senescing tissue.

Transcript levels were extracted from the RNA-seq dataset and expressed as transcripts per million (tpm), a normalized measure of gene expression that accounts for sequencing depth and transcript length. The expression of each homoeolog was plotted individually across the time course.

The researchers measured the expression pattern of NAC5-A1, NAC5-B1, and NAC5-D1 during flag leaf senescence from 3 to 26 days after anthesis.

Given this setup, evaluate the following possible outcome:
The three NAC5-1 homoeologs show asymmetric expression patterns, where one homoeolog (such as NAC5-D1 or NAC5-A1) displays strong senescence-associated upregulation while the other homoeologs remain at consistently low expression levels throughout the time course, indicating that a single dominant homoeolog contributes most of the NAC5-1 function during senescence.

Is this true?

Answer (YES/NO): NO